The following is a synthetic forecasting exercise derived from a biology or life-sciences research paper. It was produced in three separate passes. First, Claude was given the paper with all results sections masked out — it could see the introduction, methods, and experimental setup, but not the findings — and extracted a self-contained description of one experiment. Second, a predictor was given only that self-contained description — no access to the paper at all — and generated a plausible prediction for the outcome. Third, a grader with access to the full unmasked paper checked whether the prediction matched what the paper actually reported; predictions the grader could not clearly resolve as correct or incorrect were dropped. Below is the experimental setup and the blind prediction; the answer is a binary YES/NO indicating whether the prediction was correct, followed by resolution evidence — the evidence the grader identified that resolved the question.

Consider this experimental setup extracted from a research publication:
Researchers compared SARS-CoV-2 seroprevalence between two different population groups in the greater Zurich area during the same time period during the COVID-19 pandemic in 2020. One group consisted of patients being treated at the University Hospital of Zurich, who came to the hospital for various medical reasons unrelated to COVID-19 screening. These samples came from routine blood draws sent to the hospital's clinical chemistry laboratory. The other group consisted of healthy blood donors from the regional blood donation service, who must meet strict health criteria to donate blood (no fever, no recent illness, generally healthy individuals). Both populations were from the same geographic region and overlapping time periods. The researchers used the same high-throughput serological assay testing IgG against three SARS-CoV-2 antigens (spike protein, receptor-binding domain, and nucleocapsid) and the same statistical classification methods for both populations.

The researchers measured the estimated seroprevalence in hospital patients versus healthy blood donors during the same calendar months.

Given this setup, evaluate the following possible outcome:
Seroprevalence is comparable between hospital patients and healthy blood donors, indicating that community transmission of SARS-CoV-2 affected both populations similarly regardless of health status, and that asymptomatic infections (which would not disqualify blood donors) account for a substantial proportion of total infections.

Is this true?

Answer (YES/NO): YES